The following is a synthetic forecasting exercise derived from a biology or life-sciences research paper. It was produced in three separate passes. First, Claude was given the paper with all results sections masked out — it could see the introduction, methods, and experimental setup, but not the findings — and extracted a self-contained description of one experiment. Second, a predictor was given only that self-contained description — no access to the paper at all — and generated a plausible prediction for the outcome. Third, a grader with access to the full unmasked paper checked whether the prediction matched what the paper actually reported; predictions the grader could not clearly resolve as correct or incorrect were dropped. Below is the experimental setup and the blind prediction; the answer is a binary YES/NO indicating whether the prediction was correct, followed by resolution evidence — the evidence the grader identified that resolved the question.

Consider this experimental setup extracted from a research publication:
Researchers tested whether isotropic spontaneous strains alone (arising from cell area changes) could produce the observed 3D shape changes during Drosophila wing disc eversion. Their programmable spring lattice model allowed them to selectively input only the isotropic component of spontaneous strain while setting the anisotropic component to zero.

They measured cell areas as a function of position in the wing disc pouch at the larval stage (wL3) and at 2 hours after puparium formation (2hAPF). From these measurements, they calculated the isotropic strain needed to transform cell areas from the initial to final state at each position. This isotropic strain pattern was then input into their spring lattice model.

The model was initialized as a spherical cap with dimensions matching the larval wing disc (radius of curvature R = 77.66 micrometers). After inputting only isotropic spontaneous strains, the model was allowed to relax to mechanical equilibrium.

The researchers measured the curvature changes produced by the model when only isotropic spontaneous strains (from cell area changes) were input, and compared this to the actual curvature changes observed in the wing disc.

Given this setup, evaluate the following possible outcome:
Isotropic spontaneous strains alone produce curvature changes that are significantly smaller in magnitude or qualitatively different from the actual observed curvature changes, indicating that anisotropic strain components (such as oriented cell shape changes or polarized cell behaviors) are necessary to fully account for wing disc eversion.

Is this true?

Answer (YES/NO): YES